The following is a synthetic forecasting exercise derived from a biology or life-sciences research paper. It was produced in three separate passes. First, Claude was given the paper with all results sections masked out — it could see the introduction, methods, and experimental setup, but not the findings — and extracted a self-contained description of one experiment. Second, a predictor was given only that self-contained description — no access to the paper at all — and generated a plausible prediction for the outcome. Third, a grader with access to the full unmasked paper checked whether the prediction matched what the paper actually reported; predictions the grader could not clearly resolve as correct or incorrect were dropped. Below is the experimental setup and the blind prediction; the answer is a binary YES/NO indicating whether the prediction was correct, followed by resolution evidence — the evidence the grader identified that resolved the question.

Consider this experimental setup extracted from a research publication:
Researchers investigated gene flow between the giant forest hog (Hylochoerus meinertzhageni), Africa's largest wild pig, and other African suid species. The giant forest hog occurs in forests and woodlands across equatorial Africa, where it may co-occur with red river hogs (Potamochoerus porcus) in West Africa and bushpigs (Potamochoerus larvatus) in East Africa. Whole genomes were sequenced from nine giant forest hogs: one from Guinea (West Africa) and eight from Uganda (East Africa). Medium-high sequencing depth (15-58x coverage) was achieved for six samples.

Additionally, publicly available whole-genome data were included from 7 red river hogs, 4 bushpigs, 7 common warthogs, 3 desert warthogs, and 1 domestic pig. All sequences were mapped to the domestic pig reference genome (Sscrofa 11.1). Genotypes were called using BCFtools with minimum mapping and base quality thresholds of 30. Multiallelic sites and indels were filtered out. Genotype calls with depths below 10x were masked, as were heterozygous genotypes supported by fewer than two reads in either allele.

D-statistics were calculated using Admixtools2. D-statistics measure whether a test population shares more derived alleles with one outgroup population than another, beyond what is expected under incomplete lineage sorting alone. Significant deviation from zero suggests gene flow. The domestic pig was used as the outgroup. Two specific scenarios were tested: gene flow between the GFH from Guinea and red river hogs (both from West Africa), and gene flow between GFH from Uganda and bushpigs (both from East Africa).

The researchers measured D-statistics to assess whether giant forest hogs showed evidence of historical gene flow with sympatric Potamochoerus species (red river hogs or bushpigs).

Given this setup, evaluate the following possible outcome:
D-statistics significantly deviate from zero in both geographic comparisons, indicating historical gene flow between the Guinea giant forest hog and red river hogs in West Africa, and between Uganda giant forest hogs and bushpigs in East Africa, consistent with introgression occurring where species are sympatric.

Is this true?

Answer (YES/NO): NO